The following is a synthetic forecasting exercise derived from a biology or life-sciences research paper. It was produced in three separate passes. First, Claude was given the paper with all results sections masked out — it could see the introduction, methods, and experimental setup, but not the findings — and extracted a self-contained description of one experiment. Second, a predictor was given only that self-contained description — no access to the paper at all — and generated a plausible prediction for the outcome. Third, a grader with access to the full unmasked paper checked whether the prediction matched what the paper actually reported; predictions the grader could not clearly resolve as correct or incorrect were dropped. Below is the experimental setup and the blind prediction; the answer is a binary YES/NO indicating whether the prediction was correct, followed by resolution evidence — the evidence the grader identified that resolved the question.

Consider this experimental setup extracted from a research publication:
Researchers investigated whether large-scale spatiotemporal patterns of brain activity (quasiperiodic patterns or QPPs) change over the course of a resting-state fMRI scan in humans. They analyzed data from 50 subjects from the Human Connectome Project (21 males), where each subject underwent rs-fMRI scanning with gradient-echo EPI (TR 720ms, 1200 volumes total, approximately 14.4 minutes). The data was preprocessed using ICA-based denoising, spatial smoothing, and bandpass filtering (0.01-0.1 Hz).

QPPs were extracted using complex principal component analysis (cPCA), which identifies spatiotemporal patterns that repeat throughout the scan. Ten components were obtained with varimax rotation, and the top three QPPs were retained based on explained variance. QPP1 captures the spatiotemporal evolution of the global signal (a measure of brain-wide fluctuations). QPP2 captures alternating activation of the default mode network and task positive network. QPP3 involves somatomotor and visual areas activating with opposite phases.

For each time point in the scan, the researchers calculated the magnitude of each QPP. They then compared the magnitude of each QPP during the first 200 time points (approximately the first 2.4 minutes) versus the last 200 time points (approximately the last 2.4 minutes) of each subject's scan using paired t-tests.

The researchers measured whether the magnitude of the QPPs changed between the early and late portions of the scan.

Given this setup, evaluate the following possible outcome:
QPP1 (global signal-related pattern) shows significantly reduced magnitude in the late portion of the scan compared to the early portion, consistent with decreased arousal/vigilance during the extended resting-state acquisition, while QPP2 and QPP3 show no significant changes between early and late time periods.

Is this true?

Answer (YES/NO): NO